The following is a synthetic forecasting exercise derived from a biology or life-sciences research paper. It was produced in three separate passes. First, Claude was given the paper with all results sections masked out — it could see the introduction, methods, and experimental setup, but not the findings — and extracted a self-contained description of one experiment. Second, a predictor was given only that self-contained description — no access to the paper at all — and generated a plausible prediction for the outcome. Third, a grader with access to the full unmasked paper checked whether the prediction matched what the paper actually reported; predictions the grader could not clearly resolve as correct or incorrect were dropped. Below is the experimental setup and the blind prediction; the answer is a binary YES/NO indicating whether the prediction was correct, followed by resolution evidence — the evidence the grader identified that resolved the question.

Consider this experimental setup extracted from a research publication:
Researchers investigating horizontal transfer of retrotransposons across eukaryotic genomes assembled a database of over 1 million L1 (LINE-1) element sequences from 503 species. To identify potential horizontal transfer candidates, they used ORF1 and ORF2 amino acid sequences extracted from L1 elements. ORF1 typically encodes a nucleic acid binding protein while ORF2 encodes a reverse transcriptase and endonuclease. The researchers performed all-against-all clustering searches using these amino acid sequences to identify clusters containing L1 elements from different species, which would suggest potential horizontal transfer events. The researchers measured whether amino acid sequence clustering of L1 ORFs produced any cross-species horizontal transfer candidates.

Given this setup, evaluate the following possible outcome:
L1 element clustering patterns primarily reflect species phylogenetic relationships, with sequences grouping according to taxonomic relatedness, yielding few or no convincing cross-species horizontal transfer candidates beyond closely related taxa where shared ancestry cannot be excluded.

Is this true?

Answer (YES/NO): YES